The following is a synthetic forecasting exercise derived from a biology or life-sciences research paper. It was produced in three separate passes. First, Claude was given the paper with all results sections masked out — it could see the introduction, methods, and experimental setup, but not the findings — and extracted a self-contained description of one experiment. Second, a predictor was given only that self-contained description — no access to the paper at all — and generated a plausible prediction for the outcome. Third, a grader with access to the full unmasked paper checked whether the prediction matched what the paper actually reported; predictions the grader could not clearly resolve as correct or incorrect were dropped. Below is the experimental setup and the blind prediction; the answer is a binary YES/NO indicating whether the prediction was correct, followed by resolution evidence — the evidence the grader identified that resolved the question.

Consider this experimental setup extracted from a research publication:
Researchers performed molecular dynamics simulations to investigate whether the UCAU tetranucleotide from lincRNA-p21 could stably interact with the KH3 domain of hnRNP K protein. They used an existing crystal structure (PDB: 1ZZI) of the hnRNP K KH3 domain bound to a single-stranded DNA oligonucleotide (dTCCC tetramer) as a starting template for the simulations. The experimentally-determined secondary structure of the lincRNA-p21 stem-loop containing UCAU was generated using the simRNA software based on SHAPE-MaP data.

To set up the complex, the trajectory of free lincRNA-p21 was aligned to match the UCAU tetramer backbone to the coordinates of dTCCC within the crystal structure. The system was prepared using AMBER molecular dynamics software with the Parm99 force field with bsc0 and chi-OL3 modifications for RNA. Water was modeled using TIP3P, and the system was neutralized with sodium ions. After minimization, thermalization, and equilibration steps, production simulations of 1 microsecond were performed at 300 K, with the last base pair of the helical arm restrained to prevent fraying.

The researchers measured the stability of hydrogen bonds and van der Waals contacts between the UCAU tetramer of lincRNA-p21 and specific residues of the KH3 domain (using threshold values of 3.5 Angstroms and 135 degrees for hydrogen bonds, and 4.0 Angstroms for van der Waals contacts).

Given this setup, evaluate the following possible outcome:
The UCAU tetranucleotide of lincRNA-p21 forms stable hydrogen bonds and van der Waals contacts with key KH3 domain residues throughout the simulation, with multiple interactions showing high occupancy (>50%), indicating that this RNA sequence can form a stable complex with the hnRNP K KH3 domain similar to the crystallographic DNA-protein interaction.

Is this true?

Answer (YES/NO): YES